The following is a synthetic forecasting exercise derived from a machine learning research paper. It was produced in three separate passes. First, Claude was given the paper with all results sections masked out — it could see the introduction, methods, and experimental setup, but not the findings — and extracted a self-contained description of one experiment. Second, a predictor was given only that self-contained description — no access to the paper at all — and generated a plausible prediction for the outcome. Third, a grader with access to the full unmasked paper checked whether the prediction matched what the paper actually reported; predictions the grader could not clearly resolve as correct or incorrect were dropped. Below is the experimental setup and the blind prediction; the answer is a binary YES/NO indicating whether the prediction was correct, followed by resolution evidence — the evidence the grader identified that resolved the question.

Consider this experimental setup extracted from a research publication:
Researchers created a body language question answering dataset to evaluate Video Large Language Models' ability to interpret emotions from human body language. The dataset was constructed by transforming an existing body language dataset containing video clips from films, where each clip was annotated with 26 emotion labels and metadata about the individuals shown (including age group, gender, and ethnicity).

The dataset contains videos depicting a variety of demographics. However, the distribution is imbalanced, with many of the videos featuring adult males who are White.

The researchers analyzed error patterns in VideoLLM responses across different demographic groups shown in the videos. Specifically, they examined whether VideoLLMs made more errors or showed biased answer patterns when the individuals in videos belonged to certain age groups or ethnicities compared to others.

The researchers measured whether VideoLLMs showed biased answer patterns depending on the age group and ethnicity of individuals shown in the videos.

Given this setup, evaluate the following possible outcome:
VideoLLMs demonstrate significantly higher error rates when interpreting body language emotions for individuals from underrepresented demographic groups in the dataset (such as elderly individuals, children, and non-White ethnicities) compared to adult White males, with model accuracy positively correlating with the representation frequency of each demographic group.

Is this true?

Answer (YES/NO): NO